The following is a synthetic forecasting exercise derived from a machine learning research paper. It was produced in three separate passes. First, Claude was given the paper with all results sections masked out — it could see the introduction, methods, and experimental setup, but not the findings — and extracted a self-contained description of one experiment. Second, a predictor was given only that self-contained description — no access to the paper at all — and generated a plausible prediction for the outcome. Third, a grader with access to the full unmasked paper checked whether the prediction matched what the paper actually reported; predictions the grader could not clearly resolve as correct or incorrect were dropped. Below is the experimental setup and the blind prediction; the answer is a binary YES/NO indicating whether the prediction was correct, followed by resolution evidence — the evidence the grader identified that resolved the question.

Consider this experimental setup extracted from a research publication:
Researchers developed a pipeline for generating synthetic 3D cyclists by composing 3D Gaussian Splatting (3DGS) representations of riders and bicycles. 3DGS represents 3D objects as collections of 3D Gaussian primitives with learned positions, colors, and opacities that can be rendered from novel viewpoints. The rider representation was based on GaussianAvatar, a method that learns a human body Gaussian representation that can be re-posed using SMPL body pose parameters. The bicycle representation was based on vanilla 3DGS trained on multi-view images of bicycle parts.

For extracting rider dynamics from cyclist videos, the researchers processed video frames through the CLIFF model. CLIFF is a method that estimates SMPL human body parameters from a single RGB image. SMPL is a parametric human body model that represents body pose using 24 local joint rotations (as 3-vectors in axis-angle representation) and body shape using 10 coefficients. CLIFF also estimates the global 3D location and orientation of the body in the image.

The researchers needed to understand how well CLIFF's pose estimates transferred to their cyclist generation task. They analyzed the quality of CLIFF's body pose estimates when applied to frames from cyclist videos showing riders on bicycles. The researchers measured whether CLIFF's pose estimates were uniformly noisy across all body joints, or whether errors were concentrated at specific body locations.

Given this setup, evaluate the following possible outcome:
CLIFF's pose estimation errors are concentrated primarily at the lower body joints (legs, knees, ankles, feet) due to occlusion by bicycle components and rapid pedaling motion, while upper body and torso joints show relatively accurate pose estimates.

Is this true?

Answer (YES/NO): NO